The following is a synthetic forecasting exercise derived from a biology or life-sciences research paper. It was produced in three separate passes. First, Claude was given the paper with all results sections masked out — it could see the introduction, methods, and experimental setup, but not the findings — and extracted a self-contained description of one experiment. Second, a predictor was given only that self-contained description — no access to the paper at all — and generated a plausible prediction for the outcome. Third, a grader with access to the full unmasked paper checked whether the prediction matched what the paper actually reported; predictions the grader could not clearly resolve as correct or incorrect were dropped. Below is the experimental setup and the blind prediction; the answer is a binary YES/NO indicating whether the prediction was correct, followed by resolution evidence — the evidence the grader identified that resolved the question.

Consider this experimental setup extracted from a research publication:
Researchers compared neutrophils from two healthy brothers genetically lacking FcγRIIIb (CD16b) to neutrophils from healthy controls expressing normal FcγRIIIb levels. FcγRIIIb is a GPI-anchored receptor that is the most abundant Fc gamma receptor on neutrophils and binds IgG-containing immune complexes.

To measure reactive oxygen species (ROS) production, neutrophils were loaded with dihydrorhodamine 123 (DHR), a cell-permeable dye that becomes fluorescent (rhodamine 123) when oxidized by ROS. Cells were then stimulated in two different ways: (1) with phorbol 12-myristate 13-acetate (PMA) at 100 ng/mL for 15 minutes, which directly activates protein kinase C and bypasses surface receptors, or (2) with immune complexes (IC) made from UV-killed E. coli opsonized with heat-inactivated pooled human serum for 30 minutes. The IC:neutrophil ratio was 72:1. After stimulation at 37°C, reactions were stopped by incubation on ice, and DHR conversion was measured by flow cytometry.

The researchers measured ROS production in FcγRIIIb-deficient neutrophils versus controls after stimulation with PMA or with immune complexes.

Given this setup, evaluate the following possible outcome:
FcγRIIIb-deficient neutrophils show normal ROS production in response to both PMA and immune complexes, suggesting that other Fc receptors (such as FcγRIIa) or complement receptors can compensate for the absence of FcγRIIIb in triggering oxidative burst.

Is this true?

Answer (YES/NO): NO